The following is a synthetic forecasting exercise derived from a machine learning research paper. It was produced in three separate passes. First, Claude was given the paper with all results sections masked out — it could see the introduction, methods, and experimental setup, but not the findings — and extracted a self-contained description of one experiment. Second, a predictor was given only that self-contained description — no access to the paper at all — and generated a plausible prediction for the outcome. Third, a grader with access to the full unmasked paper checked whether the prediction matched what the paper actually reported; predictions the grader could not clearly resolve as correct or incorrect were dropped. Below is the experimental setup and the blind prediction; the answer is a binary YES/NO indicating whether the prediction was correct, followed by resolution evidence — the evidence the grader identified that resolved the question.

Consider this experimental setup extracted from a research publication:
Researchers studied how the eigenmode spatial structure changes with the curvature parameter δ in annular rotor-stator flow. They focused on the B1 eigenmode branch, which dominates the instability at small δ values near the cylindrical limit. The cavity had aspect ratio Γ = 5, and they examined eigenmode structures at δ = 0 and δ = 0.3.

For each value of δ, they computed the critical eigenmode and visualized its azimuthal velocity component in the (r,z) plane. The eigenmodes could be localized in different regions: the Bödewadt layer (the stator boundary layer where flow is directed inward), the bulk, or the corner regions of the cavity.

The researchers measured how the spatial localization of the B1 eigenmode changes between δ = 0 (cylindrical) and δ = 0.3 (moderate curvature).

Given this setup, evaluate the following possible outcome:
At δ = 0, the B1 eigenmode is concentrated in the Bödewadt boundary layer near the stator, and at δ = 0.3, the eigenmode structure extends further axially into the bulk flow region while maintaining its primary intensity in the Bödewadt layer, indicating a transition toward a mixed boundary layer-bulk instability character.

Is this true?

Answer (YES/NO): NO